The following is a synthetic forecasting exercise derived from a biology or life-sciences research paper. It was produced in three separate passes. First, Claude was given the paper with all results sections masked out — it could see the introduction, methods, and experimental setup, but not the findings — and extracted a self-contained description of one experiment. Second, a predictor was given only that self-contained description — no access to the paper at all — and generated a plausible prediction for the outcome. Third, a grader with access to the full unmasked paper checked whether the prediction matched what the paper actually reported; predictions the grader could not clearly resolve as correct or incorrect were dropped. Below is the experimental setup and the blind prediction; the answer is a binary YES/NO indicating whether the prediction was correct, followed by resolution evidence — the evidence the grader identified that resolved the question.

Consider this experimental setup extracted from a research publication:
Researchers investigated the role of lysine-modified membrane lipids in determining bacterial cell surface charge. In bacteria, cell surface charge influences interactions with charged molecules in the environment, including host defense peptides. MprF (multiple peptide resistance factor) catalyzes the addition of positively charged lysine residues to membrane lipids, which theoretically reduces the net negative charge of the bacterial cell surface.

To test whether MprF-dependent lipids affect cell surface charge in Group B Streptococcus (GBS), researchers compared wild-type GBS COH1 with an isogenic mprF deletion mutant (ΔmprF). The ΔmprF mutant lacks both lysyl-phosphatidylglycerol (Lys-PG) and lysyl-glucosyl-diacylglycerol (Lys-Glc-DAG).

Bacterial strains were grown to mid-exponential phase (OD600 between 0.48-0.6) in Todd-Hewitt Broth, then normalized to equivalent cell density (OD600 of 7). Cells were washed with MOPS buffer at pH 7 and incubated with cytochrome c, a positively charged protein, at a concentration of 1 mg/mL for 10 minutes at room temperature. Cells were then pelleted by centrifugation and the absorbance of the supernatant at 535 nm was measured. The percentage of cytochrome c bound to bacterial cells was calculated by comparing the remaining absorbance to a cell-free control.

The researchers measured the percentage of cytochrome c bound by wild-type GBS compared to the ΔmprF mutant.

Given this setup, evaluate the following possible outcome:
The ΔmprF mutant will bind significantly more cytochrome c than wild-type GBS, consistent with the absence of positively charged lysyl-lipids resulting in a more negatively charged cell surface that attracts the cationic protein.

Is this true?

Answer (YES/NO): YES